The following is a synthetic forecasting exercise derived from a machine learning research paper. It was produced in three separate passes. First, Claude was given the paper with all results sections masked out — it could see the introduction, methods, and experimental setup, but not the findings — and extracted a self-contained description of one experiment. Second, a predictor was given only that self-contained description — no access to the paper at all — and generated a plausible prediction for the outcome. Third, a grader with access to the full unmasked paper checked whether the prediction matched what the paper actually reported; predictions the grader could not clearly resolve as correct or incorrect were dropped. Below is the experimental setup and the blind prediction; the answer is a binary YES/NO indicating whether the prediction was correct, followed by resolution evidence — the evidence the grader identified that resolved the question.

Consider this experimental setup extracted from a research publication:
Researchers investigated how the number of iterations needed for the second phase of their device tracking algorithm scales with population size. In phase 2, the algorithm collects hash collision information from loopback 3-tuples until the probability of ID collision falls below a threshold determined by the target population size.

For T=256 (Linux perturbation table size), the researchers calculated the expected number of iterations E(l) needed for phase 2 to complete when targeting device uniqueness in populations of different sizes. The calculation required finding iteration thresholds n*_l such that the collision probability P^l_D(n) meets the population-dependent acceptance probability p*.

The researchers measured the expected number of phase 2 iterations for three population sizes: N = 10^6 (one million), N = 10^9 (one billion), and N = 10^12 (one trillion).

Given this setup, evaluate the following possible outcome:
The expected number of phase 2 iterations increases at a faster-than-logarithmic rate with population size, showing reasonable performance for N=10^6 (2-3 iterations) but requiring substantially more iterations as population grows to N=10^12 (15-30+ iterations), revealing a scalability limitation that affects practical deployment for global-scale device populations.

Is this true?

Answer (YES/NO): NO